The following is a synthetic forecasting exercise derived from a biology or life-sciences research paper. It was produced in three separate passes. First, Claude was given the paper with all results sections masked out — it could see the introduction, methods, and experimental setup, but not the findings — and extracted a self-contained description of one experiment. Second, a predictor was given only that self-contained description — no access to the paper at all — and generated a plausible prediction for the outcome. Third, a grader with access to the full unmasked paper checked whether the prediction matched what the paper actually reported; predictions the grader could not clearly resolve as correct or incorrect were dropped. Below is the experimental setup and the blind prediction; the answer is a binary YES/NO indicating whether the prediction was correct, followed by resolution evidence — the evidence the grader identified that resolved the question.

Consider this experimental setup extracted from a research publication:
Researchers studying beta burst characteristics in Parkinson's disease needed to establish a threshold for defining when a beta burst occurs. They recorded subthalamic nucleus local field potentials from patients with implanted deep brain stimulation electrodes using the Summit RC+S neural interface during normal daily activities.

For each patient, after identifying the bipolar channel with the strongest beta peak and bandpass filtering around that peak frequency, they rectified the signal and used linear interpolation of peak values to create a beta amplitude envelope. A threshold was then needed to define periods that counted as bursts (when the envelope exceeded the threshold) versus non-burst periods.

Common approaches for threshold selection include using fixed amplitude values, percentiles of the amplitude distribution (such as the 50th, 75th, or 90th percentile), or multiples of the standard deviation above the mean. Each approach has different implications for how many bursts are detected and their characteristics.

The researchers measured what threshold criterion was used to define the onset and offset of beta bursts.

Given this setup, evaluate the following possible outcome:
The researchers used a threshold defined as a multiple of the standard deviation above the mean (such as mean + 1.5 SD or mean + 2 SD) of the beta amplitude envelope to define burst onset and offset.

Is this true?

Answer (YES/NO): NO